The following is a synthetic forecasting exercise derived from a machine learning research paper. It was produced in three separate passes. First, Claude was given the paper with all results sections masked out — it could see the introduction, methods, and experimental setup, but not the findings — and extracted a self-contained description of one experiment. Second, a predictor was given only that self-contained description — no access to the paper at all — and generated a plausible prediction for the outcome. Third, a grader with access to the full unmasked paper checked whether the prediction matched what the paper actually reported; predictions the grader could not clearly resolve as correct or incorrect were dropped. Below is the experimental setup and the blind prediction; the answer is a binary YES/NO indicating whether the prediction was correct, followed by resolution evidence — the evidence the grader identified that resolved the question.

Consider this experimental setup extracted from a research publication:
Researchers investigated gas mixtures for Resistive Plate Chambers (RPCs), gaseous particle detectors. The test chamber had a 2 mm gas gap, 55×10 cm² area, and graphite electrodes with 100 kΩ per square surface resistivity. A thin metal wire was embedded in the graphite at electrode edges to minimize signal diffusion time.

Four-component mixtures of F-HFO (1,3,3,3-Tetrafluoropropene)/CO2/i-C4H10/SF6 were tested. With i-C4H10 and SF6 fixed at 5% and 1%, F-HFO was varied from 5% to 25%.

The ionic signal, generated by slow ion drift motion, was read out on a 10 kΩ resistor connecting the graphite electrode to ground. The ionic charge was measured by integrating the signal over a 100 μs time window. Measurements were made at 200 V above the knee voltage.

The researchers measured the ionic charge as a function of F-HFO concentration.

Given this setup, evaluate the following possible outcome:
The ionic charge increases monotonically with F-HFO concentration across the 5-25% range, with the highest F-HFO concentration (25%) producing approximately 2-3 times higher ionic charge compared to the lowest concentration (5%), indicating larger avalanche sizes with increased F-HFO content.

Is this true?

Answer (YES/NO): NO